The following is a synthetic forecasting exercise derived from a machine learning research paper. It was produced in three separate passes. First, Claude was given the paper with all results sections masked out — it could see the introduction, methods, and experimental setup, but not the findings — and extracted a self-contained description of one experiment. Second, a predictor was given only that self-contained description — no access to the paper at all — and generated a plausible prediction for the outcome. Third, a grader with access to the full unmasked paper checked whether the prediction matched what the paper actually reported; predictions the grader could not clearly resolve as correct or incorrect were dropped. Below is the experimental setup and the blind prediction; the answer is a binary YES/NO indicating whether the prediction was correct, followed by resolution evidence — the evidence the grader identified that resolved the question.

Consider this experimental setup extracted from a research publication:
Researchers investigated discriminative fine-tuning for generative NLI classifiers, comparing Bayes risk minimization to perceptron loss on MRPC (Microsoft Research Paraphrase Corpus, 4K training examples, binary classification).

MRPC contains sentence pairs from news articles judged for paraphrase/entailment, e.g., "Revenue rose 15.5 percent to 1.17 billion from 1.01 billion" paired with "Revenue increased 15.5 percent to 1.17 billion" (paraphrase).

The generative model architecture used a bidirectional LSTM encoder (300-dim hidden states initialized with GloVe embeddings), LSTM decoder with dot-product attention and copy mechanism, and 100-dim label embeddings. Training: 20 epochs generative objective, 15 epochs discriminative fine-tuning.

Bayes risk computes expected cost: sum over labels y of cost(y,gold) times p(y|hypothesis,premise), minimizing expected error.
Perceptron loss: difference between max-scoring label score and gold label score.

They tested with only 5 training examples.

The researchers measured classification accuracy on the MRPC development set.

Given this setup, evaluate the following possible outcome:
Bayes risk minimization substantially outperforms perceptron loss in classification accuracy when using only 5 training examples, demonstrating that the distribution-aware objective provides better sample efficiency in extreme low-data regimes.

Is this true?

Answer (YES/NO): NO